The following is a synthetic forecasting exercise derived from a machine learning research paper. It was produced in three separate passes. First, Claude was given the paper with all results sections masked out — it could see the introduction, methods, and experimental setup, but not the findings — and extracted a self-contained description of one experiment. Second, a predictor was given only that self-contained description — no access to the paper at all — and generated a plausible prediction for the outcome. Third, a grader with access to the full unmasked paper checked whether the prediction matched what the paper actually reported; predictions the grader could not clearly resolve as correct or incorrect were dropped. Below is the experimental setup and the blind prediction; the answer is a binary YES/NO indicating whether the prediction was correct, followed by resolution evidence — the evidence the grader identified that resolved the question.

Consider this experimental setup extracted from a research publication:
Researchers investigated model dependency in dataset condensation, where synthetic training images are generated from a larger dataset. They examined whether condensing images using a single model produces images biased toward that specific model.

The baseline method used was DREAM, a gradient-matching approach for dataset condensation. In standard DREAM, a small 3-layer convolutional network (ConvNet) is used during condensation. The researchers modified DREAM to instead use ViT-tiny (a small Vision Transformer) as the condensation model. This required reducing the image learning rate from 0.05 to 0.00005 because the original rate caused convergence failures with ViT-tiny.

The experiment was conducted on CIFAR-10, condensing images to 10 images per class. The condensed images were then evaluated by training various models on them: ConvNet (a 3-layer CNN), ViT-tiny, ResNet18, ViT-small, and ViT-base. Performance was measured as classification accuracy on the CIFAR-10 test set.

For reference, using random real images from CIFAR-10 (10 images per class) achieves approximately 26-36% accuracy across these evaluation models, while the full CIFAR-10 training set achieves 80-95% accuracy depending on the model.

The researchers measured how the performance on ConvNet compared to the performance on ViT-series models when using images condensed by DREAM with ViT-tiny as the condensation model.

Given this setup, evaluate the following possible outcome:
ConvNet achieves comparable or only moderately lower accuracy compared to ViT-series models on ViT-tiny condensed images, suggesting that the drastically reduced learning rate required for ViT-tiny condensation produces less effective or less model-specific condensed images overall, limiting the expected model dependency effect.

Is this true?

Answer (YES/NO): NO